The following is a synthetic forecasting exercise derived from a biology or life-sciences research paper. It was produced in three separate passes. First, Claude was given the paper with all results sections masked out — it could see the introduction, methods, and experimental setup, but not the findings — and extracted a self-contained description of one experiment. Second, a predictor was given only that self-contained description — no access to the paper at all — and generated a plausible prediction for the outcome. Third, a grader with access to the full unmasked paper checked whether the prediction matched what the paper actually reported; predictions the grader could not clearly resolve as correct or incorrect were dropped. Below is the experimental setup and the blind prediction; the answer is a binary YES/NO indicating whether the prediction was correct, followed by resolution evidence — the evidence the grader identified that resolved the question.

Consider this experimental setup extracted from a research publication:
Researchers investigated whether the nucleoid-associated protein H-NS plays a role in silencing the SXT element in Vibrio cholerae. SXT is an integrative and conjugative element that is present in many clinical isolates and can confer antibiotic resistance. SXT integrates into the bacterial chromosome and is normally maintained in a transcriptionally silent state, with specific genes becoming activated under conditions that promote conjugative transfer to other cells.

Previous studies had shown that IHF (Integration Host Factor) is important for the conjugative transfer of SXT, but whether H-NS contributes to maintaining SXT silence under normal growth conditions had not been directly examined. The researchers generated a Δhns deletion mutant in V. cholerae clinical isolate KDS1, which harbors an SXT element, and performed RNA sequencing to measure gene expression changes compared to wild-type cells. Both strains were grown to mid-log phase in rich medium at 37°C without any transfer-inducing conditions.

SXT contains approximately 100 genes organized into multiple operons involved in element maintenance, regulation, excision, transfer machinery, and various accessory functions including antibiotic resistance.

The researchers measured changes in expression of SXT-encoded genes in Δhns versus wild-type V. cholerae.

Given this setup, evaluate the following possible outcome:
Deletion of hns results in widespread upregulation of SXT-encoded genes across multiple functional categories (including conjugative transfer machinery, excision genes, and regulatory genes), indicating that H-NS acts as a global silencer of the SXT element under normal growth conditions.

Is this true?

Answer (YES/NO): NO